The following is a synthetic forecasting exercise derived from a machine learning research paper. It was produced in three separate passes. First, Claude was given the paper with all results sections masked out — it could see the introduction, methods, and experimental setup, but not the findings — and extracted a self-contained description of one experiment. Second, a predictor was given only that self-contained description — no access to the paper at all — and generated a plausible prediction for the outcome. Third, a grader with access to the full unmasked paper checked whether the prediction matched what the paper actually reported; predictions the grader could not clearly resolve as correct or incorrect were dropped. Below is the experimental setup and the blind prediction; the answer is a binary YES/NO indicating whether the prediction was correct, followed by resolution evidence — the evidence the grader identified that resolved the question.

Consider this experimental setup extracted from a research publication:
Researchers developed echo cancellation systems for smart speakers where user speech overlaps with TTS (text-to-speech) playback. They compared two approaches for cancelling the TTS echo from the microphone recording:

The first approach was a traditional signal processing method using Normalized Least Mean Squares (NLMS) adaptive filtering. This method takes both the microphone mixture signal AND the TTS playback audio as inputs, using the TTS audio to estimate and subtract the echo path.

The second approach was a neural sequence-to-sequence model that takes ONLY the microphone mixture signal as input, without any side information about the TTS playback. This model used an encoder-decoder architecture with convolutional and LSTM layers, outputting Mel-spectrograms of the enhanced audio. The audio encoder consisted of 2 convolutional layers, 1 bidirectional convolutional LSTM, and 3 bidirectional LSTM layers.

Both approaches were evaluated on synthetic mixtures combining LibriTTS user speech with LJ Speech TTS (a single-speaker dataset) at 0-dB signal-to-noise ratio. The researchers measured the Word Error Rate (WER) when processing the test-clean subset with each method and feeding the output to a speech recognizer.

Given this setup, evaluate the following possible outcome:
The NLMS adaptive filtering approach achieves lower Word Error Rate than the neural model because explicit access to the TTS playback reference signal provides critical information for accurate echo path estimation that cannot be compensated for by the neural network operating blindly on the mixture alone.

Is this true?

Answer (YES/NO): NO